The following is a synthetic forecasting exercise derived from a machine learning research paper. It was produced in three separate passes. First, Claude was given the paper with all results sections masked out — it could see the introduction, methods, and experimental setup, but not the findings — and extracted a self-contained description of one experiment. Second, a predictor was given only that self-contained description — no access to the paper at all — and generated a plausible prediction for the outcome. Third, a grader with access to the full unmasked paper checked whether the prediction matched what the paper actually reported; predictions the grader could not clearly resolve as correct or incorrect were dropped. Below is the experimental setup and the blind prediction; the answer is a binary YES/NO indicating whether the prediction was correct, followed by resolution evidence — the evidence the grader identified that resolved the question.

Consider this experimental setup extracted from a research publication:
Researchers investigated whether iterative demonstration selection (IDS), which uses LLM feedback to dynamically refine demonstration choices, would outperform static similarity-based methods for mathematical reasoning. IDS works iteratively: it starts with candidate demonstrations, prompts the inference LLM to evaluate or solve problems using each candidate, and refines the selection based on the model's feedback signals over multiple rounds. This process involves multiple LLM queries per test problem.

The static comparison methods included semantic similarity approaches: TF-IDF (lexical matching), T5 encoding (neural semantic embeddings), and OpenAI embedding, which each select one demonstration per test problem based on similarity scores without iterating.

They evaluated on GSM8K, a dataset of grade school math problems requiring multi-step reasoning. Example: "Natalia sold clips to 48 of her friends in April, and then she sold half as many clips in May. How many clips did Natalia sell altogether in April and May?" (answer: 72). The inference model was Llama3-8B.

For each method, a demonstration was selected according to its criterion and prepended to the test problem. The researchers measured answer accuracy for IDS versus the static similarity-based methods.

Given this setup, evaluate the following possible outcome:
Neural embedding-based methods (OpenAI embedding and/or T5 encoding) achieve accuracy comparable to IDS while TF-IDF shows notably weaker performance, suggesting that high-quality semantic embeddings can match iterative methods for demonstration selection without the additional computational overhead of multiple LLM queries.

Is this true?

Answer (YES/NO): NO